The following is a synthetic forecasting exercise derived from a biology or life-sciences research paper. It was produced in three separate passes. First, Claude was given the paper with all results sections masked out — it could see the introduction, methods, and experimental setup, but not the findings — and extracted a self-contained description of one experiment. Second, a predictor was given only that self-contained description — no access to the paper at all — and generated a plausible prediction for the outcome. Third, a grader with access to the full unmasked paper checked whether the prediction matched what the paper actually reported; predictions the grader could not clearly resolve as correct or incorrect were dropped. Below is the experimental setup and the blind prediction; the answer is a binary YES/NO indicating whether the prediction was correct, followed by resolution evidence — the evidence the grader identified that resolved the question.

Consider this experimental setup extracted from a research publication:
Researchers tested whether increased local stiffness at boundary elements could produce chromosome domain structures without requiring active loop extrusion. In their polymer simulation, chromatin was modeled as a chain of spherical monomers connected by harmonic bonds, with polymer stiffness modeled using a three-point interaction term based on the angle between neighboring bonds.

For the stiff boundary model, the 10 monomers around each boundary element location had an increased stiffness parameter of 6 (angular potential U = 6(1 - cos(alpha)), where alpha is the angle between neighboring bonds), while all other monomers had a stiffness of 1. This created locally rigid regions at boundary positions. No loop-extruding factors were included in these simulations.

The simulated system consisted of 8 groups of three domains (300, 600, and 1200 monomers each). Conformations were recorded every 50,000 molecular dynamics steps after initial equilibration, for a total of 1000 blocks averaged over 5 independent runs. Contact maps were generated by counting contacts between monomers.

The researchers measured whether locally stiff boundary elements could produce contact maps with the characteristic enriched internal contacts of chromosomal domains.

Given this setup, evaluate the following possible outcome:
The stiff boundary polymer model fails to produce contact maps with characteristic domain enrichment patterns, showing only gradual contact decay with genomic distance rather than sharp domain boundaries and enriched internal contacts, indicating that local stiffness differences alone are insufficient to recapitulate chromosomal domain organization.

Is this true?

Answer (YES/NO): YES